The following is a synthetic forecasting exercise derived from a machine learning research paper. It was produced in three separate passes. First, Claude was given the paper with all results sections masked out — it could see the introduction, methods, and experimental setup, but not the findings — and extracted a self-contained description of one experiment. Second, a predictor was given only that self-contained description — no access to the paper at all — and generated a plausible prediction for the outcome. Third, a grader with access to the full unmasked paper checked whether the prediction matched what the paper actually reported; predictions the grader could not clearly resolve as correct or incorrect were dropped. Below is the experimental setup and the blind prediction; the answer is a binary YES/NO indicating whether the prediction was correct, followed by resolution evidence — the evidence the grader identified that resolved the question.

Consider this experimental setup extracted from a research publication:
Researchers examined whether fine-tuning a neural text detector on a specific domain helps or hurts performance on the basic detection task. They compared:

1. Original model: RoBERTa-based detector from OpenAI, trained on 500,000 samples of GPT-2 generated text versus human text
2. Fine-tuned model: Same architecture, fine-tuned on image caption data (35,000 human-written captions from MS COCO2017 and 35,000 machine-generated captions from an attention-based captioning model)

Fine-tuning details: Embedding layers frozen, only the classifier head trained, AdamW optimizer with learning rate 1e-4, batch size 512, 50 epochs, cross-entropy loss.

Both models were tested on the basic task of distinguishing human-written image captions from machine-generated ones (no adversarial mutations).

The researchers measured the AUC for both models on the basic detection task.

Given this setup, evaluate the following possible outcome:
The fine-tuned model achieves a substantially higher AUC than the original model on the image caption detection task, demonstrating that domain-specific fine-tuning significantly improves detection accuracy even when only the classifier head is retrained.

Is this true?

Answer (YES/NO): YES